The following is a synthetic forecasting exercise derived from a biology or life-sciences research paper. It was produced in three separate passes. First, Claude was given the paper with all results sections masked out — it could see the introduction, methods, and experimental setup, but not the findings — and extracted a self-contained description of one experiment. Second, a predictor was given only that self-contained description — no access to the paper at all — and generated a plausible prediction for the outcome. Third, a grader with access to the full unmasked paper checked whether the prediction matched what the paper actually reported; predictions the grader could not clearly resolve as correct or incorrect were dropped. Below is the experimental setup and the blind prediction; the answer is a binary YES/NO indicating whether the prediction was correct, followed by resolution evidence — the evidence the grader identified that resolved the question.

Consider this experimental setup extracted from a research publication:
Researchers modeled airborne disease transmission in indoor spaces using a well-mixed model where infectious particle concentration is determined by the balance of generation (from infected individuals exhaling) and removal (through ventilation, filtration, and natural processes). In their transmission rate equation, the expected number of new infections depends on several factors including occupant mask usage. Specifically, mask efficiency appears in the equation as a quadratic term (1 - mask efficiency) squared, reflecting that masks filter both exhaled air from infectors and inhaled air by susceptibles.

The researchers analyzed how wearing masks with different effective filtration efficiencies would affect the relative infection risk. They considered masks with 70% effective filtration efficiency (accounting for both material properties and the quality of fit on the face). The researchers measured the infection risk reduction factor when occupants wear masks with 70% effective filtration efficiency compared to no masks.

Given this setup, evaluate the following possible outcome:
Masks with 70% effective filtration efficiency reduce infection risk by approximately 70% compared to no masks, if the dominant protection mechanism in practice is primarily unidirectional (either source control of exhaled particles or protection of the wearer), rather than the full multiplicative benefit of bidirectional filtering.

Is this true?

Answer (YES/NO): NO